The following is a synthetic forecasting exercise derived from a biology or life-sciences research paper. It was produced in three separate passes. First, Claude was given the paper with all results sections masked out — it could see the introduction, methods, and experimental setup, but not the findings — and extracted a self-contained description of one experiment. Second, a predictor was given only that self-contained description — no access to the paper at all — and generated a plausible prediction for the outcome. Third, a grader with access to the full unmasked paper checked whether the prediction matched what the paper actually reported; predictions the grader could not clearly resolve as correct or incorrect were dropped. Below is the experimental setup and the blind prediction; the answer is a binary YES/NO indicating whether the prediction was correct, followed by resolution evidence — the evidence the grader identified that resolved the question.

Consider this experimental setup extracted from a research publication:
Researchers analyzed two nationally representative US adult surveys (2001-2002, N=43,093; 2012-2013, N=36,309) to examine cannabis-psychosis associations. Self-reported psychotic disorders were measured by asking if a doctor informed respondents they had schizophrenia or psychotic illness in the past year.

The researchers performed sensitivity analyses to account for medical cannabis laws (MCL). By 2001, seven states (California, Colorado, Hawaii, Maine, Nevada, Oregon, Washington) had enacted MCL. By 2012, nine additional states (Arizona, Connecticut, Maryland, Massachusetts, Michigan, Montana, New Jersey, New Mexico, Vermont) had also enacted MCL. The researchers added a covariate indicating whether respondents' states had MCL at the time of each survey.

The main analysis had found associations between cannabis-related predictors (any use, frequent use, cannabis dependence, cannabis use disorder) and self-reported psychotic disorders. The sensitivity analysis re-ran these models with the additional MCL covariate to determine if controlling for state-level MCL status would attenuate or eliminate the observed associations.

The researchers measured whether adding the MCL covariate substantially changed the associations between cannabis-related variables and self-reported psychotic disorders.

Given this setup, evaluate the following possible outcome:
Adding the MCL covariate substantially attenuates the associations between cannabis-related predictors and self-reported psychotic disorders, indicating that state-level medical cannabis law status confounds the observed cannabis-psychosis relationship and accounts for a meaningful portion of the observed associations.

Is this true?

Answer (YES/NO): NO